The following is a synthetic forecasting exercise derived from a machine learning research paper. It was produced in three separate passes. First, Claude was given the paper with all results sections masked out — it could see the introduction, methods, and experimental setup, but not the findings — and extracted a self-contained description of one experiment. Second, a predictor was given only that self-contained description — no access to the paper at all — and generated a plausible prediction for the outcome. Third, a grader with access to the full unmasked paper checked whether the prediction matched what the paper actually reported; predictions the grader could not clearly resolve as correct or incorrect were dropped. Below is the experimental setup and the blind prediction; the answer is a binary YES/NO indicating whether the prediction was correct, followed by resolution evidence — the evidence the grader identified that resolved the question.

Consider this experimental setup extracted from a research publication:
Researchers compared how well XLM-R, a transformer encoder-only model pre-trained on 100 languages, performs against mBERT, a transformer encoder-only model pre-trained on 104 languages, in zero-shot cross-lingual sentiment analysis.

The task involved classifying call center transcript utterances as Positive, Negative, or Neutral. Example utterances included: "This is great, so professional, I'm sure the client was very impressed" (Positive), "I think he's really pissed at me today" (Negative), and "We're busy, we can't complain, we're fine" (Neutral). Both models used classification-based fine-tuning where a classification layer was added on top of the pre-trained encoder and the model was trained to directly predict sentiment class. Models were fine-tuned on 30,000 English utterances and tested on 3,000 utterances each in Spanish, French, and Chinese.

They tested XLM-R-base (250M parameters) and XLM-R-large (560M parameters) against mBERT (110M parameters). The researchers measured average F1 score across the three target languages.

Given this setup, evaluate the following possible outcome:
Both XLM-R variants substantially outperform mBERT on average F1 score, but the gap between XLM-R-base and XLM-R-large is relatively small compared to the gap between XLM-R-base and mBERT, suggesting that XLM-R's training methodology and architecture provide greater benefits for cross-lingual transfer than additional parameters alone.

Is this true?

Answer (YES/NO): YES